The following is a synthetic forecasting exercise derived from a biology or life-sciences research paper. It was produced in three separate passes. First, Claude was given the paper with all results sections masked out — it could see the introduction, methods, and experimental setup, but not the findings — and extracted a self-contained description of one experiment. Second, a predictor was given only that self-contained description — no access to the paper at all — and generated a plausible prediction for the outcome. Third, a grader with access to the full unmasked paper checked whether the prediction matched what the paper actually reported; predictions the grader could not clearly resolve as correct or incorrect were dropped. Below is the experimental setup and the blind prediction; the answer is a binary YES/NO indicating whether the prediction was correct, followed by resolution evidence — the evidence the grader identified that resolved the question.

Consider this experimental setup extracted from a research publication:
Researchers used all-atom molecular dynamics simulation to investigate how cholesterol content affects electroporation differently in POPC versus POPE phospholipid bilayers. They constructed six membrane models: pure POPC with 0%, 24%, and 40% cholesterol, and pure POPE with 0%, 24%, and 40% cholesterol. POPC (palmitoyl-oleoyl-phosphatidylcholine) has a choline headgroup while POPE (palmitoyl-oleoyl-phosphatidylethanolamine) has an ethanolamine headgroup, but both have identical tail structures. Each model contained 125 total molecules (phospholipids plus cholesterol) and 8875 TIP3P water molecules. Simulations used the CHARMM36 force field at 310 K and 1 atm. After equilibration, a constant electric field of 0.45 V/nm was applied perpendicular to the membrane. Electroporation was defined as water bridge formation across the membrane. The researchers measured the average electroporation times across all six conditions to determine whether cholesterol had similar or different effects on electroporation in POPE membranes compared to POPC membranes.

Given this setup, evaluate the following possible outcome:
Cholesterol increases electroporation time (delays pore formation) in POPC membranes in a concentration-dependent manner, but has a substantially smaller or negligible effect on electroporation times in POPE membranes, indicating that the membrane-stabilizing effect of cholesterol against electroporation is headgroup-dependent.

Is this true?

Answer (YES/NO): NO